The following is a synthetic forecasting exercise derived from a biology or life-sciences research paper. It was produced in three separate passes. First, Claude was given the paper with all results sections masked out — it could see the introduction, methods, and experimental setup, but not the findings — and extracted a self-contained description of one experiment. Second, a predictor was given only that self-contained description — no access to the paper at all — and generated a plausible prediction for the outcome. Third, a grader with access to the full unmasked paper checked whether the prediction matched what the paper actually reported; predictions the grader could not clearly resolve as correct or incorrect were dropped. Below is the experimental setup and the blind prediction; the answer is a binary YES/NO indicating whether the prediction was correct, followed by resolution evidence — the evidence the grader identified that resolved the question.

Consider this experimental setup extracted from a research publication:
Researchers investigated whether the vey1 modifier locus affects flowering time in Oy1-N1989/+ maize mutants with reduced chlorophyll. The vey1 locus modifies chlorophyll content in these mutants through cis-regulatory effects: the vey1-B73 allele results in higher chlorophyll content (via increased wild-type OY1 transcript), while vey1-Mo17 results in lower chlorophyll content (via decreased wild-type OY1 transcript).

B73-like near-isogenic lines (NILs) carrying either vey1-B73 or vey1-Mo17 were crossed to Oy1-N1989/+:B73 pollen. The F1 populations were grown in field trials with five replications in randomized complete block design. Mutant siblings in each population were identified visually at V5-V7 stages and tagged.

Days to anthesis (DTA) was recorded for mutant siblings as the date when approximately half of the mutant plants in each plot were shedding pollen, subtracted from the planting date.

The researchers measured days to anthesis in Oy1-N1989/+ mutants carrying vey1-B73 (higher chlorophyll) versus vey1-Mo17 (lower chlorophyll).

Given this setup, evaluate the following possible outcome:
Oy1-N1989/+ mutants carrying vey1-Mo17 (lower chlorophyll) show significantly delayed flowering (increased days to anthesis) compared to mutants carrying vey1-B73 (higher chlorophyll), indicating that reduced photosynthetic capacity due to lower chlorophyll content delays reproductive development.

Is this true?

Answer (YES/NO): YES